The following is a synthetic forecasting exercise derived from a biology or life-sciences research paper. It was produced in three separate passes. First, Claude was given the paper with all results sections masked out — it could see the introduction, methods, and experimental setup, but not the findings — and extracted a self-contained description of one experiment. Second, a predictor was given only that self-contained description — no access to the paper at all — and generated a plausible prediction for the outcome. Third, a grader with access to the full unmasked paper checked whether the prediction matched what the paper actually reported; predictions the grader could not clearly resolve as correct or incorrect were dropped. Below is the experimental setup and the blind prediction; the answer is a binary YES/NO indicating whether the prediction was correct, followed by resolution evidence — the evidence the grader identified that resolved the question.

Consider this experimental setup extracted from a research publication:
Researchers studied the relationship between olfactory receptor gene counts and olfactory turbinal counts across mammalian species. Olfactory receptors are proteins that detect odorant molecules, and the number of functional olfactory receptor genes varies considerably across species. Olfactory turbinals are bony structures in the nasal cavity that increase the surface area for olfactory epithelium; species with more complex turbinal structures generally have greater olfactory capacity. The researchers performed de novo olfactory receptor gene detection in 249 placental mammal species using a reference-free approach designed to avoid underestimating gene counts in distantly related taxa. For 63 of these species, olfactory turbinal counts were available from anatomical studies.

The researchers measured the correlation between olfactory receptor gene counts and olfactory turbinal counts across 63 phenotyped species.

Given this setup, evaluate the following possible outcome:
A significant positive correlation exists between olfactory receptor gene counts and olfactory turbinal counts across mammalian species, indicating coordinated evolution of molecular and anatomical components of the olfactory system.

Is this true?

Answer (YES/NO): YES